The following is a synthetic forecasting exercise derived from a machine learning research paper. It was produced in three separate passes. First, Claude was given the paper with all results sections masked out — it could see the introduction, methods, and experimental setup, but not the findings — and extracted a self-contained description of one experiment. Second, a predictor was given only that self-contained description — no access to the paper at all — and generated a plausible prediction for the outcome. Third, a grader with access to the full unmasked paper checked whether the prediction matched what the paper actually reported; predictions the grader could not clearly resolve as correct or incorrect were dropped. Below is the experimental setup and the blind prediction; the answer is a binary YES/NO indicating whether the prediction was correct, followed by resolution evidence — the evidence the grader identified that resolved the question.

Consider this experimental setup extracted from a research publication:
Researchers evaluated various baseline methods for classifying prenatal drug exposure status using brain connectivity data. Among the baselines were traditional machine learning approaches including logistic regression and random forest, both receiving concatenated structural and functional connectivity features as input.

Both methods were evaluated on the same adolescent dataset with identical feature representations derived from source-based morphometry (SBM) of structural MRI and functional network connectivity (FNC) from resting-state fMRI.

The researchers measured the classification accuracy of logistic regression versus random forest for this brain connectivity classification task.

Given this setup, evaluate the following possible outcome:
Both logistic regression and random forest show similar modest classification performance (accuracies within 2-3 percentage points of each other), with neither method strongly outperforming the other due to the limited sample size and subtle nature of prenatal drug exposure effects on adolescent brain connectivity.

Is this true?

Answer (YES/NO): YES